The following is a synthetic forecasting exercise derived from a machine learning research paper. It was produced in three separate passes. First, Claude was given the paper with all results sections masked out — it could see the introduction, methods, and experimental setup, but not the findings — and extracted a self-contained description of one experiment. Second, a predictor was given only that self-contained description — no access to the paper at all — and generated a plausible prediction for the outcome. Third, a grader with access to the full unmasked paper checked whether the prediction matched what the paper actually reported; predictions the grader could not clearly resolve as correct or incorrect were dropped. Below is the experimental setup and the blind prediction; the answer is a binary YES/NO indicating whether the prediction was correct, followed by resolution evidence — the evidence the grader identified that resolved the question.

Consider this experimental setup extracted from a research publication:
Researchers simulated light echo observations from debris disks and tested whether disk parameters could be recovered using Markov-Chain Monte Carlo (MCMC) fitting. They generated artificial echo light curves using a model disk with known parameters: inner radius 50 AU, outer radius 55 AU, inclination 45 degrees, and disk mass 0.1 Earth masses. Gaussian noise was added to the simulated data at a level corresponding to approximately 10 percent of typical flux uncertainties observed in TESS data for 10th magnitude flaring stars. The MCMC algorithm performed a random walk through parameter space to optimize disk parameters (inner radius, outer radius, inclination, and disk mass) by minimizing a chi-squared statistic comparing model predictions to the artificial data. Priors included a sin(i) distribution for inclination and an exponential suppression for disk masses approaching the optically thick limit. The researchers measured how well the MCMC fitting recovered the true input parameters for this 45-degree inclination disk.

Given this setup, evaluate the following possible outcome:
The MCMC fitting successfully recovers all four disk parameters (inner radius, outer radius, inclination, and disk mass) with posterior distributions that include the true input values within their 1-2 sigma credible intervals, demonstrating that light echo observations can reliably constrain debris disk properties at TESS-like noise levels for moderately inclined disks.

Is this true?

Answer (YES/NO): NO